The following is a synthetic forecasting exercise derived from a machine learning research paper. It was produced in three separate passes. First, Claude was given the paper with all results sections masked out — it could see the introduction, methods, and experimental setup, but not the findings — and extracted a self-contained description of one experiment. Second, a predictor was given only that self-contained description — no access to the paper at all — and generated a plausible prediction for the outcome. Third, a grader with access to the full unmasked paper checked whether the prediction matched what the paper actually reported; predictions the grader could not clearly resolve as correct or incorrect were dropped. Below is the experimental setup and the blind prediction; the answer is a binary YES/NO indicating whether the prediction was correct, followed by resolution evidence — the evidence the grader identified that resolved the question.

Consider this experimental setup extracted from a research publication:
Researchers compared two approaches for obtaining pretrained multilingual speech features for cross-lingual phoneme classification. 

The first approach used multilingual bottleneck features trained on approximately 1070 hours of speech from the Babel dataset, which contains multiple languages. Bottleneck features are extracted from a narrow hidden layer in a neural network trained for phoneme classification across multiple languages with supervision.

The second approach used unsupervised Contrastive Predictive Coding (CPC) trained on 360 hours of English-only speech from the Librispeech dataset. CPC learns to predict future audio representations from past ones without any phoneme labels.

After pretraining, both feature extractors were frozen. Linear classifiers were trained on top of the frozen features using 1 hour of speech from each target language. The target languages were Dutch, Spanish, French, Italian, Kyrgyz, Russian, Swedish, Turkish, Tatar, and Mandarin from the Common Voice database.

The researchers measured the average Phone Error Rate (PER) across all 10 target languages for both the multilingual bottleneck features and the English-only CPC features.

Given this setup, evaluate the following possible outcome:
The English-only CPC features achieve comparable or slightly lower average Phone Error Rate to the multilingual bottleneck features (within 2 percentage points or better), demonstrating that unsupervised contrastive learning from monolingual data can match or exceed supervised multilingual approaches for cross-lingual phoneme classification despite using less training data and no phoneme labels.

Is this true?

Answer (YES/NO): YES